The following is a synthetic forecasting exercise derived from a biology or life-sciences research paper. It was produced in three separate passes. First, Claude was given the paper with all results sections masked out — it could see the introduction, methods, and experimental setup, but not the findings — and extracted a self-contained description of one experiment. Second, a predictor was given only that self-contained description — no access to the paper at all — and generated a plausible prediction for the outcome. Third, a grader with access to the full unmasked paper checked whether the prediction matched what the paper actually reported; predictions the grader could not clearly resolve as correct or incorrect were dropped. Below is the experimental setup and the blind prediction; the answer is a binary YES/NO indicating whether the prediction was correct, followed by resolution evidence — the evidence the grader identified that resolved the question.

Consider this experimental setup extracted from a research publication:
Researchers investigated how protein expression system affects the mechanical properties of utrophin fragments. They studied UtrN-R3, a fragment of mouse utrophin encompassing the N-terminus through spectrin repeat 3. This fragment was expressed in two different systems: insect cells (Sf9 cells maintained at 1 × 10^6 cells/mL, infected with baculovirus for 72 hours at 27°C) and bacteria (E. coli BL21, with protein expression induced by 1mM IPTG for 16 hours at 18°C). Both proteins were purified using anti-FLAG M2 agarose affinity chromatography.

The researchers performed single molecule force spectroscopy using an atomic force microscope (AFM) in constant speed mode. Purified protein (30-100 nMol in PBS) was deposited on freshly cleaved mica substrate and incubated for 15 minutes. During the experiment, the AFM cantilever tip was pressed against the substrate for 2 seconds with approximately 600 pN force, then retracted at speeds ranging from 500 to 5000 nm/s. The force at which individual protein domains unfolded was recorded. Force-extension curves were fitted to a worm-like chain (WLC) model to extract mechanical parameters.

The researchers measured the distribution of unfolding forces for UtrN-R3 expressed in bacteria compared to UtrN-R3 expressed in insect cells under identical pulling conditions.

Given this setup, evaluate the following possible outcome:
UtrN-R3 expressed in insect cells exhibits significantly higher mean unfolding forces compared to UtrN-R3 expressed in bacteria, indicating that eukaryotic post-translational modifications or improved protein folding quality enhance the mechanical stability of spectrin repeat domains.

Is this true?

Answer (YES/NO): YES